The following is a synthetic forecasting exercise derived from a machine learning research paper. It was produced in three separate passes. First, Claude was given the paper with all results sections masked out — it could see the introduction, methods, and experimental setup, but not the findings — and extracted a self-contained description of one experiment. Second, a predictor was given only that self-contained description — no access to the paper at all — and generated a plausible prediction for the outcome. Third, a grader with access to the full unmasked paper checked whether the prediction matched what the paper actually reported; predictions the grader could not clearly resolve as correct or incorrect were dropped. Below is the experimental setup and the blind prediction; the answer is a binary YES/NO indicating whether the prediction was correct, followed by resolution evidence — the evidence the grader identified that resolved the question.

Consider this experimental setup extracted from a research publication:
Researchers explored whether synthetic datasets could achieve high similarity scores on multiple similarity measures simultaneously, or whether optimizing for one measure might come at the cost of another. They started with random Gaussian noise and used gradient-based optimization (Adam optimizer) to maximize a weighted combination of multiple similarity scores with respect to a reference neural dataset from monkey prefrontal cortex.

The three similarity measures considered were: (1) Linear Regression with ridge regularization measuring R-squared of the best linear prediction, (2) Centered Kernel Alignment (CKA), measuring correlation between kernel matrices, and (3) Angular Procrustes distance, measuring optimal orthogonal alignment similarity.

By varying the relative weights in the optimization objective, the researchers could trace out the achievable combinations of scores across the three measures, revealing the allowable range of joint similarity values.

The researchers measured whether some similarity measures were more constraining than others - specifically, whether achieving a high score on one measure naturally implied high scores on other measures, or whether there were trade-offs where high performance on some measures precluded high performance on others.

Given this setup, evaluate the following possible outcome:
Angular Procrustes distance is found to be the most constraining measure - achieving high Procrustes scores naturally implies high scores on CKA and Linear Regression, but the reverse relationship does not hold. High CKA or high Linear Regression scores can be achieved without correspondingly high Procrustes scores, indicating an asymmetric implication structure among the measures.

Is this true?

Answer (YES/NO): YES